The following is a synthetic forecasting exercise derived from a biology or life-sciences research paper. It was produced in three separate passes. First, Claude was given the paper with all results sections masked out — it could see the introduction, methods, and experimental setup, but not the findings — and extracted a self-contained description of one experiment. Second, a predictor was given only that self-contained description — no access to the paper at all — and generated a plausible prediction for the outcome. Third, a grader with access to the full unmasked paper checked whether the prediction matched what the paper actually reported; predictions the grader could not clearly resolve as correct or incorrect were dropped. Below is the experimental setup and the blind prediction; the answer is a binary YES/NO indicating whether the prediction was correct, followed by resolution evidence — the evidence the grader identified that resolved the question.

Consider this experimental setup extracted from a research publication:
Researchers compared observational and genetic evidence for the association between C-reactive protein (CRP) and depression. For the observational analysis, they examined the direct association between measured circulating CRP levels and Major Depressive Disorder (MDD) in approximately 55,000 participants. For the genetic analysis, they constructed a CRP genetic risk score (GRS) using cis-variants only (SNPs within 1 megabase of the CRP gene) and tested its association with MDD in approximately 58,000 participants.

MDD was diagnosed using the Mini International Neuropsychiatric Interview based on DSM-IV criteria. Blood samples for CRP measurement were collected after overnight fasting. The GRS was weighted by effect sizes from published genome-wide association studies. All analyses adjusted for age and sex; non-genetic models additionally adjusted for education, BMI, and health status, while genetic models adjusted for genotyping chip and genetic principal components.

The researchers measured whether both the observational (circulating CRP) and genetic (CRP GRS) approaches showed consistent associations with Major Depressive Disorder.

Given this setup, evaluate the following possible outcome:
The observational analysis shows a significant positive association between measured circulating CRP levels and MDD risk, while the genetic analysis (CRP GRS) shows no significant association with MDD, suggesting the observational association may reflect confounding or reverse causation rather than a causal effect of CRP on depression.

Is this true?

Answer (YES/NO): YES